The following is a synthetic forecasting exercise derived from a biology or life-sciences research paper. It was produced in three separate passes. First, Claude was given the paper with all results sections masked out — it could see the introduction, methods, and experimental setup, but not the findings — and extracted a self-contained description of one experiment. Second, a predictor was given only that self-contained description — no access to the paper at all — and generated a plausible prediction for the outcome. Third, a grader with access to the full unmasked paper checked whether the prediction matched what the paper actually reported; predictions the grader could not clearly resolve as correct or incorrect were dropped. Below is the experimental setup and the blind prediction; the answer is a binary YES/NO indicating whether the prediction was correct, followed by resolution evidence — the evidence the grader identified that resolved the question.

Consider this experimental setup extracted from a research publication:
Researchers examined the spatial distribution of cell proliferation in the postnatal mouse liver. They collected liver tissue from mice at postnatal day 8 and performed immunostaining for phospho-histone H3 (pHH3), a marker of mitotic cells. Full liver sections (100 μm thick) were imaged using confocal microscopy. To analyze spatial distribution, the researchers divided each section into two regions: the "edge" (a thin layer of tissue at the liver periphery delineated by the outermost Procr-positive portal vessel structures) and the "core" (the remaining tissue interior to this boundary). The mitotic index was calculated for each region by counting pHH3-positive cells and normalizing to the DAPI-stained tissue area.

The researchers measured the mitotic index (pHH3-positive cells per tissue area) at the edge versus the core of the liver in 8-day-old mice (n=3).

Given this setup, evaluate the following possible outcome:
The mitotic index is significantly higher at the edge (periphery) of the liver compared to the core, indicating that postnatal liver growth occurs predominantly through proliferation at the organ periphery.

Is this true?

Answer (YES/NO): YES